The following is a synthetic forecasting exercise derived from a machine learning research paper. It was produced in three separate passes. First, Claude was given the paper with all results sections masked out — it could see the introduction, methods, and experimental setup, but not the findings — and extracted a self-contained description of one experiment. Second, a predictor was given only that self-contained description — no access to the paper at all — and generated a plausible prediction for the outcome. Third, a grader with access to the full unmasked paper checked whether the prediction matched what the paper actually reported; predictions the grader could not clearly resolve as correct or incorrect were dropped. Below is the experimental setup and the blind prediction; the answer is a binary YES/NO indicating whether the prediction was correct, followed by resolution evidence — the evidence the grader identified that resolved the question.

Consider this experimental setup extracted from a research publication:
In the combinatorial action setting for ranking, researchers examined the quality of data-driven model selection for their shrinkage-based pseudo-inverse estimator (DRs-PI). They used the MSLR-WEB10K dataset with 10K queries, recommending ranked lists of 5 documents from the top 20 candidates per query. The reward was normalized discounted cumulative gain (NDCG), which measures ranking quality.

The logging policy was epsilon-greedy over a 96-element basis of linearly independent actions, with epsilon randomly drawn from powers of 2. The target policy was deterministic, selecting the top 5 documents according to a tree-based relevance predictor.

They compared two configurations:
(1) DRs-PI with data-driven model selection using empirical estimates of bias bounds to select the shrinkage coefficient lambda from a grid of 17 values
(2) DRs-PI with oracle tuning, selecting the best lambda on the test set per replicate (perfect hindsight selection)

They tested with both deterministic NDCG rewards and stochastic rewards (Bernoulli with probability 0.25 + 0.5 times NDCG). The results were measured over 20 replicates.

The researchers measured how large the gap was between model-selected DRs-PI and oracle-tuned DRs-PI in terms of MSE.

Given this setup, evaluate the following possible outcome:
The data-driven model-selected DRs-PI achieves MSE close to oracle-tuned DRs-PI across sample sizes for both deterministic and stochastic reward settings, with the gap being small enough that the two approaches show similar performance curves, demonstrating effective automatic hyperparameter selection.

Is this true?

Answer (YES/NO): NO